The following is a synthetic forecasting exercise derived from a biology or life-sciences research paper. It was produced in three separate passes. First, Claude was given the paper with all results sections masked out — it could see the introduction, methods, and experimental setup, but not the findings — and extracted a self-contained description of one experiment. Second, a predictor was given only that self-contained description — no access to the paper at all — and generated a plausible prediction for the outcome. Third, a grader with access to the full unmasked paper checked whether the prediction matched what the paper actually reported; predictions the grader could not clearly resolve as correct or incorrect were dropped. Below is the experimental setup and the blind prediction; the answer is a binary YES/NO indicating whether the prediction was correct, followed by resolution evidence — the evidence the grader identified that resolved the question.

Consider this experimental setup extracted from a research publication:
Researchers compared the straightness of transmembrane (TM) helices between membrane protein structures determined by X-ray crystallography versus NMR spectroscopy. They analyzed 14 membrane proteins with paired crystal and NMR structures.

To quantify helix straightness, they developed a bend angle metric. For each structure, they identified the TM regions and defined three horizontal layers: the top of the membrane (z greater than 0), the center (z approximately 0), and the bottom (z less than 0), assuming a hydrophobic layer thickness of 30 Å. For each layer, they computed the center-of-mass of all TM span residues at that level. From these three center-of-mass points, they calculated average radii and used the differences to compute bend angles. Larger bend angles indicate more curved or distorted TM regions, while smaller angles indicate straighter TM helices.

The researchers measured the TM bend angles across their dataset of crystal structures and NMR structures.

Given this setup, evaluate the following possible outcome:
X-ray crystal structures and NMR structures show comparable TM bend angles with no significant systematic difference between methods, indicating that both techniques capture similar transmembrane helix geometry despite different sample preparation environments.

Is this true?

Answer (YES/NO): NO